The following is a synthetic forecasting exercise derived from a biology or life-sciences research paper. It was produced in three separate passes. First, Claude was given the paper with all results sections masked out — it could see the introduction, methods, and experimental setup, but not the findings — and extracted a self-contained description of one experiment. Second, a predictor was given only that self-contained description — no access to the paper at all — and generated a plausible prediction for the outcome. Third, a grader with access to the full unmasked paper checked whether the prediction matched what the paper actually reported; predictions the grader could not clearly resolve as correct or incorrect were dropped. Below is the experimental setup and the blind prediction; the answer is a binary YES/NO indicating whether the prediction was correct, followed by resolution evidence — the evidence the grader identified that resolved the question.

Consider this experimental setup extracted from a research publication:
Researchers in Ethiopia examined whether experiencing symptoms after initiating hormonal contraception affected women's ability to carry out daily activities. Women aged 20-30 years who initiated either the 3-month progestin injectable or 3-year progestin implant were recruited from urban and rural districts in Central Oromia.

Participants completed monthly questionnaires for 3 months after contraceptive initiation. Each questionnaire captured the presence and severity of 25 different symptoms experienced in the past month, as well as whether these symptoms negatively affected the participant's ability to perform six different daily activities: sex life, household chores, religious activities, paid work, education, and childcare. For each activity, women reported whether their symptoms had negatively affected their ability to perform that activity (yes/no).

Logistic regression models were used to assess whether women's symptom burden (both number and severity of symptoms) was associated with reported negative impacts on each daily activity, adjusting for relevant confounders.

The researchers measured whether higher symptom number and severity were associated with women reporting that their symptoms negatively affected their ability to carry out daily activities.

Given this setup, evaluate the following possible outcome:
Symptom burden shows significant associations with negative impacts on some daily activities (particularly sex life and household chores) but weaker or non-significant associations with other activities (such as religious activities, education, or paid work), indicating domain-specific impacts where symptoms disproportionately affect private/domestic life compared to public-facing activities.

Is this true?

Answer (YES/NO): NO